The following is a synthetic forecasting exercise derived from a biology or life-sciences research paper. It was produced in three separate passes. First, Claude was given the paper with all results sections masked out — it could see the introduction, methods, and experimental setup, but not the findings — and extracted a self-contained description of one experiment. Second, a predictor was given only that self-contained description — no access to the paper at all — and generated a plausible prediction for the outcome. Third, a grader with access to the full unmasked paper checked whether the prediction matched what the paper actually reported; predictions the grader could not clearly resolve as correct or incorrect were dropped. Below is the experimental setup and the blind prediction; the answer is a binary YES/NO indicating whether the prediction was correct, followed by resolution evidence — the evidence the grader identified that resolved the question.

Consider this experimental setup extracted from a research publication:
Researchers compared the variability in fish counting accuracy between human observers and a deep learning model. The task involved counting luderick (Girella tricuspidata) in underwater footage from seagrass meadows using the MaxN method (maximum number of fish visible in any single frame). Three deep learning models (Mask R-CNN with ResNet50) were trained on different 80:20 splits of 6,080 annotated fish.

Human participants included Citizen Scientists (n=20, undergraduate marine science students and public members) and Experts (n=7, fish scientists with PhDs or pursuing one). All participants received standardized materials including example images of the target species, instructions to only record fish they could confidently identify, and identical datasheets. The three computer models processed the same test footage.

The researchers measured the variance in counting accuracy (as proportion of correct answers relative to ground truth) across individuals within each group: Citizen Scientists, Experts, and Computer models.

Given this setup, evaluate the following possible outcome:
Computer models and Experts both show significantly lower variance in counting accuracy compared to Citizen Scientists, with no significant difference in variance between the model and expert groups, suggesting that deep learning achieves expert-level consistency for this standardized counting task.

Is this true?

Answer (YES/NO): NO